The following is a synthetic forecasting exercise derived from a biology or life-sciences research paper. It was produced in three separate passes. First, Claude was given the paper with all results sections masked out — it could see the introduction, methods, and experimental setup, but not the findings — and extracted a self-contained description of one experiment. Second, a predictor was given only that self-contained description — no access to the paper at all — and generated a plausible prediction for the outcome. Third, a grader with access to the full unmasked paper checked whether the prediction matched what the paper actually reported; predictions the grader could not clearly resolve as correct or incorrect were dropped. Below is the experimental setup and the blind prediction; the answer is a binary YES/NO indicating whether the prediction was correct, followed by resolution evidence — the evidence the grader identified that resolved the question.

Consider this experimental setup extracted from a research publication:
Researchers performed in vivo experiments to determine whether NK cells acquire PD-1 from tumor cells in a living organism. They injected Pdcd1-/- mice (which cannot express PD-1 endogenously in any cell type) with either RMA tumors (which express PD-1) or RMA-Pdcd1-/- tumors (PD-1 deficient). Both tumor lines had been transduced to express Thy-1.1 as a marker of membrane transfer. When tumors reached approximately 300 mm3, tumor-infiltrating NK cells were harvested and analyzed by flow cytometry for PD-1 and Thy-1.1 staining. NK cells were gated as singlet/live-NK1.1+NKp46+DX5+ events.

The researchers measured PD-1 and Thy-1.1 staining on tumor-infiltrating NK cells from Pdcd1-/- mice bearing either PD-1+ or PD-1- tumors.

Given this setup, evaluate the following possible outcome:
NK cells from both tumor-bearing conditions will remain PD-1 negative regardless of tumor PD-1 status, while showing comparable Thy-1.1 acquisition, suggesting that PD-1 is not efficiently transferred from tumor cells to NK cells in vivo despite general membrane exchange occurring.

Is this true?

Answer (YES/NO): NO